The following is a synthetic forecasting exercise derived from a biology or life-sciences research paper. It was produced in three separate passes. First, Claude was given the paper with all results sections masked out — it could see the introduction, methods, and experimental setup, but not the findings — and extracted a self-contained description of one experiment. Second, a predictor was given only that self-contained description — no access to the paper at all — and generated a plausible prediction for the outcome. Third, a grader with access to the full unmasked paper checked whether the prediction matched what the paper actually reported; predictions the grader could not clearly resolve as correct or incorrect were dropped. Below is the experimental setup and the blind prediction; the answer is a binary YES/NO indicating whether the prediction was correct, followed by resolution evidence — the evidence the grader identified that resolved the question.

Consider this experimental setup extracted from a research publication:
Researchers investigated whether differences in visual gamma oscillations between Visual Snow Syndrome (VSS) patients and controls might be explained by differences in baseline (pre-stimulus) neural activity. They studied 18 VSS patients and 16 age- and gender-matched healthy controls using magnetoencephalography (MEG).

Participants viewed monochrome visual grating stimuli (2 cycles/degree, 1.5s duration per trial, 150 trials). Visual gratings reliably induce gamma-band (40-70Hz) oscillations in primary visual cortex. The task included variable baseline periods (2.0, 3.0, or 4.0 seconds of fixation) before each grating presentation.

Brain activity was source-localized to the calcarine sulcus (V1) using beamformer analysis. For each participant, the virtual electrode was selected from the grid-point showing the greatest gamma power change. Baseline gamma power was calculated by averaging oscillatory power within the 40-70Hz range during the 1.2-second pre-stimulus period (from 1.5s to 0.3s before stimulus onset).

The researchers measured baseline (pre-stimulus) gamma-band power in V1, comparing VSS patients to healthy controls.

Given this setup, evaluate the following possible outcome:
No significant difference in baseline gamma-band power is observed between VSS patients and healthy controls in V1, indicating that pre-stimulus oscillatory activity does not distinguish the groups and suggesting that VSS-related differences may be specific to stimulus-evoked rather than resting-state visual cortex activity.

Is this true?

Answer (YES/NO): YES